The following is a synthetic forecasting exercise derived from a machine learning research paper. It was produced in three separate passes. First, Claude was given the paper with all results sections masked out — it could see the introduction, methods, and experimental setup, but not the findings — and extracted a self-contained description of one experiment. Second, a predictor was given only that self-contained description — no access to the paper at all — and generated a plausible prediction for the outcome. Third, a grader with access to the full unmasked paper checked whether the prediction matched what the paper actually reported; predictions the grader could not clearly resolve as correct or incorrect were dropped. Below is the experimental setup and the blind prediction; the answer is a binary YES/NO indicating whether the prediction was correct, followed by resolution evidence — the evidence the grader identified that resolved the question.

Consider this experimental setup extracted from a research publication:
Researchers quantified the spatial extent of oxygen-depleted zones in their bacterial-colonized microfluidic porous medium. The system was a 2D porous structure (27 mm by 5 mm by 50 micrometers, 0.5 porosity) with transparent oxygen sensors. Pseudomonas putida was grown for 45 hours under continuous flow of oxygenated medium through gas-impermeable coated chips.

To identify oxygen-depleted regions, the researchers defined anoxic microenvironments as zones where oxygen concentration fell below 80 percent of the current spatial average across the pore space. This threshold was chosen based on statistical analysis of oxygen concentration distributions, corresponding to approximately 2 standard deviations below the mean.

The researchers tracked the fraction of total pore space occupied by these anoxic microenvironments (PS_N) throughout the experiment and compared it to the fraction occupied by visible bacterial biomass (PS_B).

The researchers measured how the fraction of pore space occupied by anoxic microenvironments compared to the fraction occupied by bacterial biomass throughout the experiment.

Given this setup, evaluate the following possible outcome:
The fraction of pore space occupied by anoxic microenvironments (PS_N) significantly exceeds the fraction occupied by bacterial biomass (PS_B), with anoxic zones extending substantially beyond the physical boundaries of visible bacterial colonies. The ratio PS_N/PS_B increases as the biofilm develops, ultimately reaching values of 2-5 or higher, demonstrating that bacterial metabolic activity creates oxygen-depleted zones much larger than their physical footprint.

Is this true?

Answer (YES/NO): NO